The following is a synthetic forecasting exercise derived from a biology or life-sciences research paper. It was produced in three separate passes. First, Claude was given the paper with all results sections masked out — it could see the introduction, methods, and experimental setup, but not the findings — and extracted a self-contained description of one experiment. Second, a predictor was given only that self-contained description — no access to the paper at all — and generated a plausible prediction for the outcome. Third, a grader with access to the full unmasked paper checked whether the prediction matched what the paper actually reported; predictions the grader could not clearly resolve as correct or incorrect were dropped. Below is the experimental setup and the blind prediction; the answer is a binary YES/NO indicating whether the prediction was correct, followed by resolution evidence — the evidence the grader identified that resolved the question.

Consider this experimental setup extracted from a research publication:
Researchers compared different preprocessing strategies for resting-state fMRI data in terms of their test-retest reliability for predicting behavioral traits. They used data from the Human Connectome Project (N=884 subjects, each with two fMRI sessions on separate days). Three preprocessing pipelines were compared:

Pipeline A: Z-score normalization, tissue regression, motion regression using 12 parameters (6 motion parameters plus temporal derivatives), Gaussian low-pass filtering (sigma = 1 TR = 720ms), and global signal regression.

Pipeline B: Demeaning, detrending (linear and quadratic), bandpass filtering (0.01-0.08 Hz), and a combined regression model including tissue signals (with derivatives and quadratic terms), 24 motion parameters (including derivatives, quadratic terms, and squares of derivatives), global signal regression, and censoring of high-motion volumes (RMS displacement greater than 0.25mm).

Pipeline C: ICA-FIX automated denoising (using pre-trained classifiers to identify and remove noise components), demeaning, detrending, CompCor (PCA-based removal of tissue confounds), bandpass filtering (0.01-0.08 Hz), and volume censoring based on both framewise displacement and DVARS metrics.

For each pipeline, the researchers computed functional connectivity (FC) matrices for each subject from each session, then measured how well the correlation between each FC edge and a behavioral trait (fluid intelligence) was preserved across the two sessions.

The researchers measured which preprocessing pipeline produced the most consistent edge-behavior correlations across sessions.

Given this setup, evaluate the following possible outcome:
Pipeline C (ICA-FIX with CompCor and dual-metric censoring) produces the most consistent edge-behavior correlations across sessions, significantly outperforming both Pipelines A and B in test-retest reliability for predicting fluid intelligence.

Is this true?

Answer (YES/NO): NO